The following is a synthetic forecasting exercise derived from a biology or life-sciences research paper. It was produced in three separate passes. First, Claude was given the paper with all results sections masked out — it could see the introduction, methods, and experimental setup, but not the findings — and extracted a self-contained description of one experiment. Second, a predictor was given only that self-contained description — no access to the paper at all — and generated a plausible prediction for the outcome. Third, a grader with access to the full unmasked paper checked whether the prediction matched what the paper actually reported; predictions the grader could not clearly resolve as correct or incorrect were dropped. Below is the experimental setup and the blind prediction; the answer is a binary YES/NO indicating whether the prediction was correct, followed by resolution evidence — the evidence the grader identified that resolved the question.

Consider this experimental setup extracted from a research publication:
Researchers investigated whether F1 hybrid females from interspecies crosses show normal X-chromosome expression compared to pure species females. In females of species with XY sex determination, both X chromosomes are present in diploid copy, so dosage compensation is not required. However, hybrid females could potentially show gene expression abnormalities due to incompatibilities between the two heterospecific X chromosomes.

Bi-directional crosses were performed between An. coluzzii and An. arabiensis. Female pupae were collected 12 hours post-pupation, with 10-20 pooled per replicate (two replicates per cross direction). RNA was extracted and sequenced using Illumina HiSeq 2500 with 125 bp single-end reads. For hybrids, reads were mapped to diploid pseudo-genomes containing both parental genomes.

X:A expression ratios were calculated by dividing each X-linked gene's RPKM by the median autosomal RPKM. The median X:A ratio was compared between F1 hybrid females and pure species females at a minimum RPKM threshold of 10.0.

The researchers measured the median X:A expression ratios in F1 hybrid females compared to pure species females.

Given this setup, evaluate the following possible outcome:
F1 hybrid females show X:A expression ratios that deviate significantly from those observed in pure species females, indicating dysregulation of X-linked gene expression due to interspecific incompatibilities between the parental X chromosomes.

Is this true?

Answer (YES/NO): NO